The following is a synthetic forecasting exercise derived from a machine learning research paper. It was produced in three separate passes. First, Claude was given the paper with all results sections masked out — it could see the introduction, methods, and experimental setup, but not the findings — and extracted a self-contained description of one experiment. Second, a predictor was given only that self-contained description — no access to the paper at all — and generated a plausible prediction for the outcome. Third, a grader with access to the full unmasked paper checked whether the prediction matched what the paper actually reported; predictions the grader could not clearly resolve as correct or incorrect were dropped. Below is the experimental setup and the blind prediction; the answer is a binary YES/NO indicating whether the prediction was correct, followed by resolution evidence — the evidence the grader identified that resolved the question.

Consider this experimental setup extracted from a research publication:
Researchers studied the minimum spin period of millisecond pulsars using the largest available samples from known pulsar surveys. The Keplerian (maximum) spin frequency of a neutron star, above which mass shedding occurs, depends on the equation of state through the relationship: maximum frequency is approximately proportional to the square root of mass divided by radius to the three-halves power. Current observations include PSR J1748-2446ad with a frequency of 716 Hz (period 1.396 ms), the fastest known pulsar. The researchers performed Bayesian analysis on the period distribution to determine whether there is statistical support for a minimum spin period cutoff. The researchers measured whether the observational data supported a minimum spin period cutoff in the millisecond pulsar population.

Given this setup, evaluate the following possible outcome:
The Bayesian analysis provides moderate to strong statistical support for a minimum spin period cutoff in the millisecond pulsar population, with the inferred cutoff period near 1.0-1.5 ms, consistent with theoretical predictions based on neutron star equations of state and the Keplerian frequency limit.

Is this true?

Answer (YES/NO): NO